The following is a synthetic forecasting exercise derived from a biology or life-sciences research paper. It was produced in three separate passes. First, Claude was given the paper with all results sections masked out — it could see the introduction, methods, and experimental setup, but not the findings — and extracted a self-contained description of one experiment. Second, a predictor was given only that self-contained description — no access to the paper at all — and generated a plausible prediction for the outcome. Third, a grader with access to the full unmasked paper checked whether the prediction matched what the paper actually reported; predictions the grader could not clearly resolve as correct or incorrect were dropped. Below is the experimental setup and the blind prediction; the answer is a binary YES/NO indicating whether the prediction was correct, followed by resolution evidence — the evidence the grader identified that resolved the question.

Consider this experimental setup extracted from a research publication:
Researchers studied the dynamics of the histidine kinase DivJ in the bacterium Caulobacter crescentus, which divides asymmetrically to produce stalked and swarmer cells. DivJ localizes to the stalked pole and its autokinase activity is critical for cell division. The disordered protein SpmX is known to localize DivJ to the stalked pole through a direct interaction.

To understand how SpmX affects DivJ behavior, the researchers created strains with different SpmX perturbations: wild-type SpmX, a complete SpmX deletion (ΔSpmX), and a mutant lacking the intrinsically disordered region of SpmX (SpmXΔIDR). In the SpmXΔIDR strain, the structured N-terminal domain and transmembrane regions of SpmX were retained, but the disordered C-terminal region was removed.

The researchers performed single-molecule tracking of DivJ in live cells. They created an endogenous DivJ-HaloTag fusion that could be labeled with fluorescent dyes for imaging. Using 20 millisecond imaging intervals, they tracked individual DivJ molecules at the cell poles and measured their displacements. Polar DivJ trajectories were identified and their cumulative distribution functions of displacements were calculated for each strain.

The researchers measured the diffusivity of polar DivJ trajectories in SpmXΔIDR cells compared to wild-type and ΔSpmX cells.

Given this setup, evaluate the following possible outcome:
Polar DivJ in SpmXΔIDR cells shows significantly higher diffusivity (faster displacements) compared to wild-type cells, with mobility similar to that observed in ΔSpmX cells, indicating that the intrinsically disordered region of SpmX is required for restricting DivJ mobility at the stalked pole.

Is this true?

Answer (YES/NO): YES